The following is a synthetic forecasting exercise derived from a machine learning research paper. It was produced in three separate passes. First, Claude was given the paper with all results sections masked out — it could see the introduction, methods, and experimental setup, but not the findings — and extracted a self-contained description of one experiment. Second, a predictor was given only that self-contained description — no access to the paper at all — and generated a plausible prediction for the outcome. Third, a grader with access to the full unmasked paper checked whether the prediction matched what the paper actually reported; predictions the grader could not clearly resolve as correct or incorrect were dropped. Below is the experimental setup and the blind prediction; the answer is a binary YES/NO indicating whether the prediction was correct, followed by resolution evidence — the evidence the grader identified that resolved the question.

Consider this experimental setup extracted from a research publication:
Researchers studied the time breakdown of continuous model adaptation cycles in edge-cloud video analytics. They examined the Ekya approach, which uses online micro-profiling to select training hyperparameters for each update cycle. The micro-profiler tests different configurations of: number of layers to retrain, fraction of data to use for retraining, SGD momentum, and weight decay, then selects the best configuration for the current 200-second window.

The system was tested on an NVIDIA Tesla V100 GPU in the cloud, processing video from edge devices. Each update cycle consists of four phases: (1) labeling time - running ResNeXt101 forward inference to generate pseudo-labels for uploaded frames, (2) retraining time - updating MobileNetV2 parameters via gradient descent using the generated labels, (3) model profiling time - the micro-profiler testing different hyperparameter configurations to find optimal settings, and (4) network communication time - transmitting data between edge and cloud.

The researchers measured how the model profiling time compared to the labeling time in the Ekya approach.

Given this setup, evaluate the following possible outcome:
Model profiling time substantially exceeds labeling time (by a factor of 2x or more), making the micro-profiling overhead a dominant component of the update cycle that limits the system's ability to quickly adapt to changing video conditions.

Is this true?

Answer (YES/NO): NO